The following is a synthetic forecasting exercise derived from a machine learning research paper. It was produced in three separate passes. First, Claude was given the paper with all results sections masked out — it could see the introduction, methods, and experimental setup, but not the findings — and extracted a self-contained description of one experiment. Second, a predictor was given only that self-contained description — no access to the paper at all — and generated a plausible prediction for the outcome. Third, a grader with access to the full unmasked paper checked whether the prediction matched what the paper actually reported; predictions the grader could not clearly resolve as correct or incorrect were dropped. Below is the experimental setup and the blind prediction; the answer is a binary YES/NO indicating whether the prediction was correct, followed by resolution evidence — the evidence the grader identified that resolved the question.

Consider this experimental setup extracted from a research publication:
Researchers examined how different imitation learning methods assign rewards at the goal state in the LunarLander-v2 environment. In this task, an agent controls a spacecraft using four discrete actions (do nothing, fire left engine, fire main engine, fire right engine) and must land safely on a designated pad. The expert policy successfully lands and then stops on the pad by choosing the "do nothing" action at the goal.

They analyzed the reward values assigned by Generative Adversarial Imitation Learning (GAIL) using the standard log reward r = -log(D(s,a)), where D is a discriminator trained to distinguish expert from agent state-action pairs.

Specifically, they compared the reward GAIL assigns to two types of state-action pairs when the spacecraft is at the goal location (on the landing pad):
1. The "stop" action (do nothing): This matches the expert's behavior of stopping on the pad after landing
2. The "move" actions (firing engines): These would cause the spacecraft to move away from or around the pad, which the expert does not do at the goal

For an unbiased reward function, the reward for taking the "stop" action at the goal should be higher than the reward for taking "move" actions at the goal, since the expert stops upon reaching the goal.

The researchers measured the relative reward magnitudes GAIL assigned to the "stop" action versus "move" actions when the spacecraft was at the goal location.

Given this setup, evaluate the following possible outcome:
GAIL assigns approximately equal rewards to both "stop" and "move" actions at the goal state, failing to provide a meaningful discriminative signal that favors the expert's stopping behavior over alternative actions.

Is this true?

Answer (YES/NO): NO